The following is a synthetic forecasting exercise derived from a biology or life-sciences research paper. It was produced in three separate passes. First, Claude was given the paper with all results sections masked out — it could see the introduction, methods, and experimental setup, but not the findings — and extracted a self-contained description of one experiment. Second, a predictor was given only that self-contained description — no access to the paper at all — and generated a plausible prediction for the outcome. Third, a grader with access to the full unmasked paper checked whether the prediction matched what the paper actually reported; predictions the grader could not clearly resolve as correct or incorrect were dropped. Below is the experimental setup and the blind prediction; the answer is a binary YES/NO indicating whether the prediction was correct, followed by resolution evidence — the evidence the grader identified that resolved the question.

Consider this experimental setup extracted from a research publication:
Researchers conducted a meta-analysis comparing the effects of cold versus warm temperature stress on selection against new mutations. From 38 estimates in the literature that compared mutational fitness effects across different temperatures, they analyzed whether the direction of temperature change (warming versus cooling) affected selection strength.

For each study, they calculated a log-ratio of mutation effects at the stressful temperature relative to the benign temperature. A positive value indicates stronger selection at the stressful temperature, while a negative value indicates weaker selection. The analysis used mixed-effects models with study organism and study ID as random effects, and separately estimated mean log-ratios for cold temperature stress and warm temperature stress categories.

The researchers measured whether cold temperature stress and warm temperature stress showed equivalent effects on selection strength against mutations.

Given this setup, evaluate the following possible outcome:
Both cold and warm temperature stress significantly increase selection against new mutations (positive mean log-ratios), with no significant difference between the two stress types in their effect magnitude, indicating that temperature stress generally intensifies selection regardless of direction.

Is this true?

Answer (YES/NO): NO